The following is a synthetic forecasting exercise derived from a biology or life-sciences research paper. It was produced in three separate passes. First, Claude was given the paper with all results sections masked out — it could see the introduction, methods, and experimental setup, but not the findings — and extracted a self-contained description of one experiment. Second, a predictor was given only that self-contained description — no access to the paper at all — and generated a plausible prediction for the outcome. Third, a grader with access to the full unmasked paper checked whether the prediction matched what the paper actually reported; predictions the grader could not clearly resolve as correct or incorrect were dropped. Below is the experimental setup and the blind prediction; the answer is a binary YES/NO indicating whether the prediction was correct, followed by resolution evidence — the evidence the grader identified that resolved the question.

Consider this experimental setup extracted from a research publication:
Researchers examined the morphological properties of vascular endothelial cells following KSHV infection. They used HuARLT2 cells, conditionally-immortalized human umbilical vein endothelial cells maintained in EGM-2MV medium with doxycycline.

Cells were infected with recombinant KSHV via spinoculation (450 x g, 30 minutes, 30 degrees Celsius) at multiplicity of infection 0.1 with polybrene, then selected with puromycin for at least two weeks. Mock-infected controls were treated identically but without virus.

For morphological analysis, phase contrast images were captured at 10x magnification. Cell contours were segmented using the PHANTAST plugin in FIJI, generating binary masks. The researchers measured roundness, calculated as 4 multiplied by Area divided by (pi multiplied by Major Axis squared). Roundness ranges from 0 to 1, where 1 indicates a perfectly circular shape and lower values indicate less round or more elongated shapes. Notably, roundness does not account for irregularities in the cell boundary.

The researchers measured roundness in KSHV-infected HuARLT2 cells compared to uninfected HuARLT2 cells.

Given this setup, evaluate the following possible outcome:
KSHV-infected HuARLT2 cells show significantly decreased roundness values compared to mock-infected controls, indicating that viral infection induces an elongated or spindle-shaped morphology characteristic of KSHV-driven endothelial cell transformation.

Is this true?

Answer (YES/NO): YES